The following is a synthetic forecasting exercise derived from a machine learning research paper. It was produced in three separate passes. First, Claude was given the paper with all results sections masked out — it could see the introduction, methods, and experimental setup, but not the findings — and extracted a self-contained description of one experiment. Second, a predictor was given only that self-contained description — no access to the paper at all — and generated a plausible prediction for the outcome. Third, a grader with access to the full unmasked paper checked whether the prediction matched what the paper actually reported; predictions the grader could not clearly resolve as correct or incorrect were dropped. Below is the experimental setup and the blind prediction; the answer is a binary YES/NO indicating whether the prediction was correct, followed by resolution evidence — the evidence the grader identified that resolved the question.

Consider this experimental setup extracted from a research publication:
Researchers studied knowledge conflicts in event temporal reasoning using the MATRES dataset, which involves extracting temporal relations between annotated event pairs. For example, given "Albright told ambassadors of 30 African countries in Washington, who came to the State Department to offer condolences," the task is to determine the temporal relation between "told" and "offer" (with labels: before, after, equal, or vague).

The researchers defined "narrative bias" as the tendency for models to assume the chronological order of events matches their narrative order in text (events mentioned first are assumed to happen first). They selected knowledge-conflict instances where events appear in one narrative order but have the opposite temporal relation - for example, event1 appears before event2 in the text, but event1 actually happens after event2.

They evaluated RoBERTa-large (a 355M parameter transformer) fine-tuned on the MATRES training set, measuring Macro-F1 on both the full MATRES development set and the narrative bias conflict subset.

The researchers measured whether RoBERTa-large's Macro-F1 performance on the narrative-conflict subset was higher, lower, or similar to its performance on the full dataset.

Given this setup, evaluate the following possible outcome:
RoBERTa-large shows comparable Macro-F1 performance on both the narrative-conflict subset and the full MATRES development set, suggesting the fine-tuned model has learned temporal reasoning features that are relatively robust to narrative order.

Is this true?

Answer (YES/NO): NO